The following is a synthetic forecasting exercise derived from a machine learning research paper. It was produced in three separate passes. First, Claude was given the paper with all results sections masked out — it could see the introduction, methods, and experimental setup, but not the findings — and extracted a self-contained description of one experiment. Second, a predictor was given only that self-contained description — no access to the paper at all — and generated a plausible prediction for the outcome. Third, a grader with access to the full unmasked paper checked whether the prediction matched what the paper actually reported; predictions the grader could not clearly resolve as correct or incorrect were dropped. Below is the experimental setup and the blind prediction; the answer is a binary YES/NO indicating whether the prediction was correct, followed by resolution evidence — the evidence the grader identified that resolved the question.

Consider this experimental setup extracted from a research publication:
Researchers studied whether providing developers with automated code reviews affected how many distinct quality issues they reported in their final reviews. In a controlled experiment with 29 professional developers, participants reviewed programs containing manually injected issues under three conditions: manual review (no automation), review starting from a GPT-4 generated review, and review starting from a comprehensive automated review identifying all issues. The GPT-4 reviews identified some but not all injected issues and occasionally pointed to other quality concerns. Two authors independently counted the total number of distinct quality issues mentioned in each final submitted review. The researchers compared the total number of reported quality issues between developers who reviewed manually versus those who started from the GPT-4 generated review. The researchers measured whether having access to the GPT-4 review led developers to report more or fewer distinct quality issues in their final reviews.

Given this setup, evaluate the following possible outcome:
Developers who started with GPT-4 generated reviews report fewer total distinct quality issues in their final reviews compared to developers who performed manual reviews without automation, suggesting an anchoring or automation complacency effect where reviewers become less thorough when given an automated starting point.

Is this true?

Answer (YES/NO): NO